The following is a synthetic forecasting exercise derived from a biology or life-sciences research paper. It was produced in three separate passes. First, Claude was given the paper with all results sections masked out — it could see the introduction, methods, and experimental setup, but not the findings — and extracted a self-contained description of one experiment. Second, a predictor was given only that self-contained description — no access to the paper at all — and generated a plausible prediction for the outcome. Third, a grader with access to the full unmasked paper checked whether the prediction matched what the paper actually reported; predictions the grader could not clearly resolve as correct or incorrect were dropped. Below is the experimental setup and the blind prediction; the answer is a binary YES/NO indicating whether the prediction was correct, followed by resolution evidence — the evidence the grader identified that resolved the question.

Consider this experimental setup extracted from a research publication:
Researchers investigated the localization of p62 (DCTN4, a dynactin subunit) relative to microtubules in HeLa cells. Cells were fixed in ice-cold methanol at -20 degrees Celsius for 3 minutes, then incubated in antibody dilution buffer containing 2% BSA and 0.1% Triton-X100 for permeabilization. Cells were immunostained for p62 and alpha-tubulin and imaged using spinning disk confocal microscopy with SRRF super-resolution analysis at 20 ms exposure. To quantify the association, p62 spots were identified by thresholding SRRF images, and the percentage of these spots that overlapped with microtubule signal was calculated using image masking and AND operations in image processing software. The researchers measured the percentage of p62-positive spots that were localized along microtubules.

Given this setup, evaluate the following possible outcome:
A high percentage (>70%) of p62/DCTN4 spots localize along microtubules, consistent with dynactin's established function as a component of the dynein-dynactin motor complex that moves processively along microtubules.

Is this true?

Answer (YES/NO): YES